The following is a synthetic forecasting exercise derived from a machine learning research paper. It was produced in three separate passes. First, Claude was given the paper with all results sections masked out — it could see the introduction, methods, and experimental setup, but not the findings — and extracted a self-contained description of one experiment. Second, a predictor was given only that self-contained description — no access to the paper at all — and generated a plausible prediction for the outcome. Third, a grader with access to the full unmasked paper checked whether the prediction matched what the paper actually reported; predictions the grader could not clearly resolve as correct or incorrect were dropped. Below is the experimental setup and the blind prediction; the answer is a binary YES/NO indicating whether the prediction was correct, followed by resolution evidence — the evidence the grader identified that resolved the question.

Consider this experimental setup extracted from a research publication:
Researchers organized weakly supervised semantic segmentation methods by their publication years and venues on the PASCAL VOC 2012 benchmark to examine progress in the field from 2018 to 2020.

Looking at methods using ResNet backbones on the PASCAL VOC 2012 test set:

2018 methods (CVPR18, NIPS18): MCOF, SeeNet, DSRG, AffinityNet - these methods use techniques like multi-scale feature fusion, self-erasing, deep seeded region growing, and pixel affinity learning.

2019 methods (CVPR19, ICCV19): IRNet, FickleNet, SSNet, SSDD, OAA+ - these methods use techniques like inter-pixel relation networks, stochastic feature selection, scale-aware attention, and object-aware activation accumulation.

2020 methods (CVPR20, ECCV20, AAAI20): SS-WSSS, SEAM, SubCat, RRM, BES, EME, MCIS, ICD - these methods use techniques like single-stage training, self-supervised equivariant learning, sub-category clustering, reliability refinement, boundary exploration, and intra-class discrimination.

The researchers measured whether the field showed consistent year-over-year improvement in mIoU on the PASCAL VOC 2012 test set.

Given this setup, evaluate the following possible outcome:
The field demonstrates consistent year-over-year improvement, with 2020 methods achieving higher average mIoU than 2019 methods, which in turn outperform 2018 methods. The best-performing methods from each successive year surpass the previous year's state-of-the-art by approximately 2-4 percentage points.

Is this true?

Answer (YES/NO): NO